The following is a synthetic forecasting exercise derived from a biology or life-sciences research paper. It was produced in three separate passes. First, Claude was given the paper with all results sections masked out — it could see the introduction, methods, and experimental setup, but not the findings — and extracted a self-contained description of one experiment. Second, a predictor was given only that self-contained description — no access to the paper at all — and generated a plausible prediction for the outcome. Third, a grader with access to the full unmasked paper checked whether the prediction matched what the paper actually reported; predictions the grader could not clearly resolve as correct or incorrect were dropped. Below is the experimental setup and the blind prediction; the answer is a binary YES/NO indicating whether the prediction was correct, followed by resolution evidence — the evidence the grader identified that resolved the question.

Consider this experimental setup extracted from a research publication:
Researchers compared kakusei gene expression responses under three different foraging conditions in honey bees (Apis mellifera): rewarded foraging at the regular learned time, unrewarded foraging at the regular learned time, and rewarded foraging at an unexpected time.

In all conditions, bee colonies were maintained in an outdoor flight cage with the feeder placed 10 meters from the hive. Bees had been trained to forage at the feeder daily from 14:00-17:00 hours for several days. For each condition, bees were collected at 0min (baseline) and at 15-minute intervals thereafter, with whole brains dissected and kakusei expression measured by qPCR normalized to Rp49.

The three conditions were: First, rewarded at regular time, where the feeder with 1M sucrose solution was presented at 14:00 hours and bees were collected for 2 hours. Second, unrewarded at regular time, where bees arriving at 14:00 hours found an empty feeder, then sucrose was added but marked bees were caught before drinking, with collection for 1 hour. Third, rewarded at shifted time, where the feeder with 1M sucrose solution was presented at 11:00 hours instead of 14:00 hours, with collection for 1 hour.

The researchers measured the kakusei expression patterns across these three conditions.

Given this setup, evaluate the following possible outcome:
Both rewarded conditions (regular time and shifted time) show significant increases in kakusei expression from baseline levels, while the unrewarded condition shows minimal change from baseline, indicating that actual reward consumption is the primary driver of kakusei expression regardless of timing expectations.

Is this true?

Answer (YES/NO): NO